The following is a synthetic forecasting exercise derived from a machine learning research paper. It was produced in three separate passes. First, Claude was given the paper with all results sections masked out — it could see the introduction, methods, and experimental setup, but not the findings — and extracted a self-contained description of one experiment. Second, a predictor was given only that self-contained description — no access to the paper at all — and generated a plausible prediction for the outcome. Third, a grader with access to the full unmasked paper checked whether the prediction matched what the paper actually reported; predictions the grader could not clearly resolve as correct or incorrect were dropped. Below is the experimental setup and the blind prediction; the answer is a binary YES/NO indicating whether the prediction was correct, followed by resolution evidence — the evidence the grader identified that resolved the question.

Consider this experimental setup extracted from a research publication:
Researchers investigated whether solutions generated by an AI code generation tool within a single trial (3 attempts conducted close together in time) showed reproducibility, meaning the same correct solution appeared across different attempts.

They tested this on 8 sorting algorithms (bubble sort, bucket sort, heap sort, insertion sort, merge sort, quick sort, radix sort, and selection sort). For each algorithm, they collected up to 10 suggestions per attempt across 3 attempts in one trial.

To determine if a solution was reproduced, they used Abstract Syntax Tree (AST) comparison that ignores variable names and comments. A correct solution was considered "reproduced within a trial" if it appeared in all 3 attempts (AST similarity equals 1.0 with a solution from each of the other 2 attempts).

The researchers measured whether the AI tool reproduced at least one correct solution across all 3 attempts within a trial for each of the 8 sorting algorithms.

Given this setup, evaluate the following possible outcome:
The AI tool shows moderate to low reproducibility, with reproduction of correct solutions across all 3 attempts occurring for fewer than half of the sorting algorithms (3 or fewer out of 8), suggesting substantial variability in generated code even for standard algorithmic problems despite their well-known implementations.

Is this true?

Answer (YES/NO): YES